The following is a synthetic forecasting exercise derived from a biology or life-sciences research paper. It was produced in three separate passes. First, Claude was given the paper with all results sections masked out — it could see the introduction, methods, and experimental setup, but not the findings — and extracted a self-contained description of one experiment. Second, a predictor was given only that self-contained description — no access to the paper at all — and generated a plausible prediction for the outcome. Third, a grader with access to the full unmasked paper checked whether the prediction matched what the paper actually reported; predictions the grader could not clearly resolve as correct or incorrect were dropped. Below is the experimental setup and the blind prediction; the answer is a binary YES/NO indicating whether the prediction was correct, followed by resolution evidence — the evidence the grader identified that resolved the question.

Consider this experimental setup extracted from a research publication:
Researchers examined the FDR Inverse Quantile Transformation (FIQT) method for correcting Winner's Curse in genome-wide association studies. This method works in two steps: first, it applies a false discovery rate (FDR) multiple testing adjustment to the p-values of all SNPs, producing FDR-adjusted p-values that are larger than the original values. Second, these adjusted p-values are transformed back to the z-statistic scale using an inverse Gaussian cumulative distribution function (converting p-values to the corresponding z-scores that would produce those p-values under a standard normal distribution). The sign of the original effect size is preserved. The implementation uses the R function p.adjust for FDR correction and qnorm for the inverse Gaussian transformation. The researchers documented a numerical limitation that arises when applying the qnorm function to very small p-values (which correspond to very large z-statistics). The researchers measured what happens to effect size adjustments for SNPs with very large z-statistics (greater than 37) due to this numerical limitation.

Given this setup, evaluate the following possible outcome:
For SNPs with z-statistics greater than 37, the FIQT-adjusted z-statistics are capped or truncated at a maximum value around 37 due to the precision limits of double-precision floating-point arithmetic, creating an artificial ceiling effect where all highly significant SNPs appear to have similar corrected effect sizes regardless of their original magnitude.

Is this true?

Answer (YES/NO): NO